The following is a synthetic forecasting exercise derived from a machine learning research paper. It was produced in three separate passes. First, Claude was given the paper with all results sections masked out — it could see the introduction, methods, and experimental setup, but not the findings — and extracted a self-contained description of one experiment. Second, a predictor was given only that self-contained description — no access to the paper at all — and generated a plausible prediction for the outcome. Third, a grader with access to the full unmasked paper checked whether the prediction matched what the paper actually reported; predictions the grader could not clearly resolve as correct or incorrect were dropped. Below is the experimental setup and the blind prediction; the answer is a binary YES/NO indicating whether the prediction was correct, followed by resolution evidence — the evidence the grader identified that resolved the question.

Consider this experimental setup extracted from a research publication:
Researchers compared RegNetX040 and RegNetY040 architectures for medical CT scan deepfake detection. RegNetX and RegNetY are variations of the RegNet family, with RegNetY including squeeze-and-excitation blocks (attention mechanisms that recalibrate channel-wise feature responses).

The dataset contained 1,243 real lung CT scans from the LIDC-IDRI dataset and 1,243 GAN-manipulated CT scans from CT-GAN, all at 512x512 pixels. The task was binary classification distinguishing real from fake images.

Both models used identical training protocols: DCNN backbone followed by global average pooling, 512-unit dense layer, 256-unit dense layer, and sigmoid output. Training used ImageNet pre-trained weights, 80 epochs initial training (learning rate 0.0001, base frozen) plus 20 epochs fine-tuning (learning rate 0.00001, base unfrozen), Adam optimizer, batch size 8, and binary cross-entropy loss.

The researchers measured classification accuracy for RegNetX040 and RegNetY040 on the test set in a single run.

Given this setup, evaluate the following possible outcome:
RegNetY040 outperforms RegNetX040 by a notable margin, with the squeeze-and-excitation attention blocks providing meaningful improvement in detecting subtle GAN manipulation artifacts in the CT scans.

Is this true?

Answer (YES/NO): NO